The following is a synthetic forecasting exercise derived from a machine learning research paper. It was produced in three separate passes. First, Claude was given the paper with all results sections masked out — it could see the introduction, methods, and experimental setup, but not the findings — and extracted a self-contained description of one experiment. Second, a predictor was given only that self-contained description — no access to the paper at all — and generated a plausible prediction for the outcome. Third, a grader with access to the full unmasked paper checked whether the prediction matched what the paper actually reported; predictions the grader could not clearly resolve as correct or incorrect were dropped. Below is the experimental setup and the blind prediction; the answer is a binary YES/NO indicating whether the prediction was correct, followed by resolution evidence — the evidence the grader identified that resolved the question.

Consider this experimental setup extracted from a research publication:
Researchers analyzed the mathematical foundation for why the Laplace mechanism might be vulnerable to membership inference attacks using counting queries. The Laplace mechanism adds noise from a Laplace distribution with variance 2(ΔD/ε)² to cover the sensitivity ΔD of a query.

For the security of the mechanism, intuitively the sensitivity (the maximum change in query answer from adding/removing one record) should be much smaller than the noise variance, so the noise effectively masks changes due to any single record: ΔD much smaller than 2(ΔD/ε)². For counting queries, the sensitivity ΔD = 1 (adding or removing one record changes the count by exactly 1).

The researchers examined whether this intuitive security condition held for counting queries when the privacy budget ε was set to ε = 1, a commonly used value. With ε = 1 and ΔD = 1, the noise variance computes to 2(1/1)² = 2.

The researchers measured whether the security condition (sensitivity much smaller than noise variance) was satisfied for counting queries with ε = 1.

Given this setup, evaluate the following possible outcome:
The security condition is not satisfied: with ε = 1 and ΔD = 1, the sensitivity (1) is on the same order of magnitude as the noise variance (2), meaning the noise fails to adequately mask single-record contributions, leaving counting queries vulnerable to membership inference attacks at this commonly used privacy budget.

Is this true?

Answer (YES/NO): YES